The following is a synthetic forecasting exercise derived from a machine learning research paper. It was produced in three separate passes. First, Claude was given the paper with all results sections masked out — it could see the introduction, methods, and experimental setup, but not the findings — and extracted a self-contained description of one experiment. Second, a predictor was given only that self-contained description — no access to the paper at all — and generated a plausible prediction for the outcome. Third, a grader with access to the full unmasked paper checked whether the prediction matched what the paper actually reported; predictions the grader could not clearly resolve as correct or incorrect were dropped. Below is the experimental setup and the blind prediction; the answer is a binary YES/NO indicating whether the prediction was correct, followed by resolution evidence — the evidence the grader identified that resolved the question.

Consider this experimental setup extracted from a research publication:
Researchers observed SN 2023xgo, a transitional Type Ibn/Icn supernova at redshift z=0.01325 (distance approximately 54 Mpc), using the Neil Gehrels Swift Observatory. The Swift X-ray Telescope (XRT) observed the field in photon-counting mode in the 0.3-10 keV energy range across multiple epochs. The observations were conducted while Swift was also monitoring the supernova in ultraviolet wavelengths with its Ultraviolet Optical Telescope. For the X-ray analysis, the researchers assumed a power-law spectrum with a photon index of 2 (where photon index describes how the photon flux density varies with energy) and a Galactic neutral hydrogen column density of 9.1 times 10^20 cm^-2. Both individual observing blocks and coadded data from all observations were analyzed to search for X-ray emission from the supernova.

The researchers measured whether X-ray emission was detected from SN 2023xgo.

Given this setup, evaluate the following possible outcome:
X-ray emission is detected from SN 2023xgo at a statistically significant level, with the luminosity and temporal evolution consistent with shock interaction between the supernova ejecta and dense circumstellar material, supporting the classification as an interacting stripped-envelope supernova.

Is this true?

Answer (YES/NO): NO